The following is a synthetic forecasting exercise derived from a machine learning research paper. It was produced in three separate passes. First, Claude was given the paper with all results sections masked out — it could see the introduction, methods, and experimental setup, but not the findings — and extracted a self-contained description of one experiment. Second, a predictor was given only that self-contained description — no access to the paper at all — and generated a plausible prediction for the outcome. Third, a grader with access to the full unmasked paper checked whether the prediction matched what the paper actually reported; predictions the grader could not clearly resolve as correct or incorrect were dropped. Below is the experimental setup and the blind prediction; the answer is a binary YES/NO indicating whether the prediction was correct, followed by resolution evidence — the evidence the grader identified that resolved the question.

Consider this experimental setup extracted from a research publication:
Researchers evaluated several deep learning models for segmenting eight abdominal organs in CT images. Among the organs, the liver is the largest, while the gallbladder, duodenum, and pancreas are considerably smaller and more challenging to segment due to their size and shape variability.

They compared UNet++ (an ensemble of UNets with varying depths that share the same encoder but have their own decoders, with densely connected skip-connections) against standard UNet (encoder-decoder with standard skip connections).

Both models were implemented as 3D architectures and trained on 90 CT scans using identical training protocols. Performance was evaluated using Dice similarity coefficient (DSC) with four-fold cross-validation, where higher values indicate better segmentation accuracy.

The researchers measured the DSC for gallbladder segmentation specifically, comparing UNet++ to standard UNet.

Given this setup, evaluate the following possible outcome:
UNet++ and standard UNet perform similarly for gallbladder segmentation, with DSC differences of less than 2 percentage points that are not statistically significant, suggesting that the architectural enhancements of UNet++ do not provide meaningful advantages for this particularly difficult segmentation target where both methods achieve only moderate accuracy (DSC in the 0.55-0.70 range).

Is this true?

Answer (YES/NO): NO